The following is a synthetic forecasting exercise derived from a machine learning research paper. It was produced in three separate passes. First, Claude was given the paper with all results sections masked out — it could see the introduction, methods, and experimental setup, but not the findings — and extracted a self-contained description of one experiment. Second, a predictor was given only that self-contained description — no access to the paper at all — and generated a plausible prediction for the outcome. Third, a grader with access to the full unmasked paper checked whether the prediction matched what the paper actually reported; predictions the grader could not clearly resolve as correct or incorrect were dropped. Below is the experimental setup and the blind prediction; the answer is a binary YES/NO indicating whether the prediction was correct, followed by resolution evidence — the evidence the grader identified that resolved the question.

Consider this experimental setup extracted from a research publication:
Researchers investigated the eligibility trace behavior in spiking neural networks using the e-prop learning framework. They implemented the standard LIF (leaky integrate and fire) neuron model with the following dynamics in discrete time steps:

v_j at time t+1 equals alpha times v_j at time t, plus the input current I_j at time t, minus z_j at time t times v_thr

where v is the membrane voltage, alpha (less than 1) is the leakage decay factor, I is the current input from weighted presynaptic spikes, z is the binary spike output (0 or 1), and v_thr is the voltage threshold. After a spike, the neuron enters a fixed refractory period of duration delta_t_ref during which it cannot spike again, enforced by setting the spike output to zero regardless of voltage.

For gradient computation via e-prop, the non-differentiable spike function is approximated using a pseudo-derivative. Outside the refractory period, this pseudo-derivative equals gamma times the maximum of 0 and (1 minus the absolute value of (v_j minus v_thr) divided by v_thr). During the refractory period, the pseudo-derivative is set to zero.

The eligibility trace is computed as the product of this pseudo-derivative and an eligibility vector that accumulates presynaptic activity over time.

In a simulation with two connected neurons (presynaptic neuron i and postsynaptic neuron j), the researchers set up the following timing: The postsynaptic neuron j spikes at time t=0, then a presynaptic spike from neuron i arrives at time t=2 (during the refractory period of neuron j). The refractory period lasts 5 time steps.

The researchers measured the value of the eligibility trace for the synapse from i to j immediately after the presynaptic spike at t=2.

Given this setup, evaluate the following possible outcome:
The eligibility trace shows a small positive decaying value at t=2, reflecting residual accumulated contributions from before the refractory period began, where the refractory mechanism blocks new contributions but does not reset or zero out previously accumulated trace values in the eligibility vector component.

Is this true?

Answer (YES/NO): NO